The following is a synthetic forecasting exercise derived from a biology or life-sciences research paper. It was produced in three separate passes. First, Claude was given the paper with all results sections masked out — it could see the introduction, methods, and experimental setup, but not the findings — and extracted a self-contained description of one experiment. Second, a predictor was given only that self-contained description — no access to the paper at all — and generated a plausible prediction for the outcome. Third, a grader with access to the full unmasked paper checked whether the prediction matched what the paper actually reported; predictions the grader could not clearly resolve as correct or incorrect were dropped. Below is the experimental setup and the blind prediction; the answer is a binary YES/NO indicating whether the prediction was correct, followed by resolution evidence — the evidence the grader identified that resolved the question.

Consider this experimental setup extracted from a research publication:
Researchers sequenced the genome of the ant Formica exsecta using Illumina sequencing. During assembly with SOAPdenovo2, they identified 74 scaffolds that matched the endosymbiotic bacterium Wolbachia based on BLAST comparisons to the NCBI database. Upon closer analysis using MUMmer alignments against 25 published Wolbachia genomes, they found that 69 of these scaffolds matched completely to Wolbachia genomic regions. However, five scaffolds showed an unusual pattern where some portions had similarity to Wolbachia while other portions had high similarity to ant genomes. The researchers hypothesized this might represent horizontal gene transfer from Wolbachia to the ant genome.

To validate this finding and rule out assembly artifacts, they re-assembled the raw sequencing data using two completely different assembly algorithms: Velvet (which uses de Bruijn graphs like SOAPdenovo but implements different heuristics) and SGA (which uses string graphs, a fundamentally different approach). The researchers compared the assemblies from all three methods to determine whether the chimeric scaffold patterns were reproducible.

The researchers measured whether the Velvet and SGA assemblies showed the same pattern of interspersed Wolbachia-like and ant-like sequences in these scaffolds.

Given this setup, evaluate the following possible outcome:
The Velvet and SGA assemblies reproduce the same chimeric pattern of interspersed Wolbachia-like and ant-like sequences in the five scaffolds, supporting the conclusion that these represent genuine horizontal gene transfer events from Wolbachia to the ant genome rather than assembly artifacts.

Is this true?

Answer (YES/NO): YES